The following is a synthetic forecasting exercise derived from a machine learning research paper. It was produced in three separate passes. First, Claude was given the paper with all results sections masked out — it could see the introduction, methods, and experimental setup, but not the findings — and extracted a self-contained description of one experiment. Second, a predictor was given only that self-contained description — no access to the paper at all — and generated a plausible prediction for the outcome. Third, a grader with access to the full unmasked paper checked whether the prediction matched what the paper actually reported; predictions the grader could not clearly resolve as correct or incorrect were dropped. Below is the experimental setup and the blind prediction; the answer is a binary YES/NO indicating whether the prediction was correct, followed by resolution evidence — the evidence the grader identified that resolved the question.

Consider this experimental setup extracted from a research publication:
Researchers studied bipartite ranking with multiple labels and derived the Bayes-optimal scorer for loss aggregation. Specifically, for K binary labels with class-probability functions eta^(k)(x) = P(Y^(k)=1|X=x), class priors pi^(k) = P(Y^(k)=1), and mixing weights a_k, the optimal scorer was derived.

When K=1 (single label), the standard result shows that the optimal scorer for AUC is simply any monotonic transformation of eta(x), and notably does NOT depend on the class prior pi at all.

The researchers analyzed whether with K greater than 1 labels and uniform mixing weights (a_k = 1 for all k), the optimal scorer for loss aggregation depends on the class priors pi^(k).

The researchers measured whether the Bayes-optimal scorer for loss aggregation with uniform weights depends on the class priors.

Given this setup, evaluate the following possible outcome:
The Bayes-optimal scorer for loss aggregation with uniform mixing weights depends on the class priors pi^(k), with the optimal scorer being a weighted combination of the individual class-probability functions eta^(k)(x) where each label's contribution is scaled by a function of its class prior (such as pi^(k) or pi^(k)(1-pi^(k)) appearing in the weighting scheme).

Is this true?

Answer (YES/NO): YES